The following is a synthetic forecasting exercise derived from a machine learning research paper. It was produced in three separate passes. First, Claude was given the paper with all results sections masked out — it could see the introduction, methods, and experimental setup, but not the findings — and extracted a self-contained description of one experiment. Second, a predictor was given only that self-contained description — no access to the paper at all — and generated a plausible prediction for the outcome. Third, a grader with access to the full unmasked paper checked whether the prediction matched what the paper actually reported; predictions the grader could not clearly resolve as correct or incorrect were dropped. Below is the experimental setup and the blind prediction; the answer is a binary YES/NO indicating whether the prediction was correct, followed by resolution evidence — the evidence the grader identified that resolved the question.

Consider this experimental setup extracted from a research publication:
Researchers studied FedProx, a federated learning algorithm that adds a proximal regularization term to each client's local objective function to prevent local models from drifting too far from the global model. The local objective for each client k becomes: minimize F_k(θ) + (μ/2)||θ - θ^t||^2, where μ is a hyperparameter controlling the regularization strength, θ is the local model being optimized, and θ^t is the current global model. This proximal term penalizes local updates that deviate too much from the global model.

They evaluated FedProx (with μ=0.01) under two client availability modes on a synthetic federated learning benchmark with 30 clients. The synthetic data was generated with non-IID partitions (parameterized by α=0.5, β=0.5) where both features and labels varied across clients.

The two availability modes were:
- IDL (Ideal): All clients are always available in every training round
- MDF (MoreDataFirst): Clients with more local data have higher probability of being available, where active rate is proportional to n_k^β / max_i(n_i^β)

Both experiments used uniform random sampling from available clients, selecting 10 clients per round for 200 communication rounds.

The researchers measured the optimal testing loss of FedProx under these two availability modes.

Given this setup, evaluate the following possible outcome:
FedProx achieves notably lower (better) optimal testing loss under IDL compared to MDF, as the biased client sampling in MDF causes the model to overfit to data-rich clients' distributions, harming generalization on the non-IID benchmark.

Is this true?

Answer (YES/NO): YES